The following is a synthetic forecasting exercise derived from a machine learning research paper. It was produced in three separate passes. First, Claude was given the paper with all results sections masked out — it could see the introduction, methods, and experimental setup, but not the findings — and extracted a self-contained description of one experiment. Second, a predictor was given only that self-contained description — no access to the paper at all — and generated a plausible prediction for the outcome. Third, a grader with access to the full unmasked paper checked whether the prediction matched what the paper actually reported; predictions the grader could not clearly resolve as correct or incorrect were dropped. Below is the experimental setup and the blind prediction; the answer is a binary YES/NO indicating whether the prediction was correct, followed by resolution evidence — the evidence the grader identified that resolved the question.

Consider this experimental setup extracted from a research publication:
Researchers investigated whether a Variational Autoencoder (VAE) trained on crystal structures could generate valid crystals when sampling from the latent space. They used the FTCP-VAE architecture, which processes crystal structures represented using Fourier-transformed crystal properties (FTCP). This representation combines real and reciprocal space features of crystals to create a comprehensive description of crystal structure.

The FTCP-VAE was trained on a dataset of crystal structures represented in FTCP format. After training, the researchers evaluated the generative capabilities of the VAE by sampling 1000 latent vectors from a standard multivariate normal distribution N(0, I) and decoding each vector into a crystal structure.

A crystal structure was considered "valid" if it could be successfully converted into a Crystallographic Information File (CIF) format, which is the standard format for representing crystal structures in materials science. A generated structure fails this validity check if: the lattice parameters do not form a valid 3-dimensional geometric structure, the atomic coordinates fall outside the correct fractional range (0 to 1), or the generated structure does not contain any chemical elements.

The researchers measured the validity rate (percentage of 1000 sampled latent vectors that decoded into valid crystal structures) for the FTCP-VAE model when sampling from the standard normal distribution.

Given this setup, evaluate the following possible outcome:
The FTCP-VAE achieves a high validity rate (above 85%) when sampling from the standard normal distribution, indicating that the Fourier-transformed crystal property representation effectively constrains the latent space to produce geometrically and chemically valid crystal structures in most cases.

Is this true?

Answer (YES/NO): NO